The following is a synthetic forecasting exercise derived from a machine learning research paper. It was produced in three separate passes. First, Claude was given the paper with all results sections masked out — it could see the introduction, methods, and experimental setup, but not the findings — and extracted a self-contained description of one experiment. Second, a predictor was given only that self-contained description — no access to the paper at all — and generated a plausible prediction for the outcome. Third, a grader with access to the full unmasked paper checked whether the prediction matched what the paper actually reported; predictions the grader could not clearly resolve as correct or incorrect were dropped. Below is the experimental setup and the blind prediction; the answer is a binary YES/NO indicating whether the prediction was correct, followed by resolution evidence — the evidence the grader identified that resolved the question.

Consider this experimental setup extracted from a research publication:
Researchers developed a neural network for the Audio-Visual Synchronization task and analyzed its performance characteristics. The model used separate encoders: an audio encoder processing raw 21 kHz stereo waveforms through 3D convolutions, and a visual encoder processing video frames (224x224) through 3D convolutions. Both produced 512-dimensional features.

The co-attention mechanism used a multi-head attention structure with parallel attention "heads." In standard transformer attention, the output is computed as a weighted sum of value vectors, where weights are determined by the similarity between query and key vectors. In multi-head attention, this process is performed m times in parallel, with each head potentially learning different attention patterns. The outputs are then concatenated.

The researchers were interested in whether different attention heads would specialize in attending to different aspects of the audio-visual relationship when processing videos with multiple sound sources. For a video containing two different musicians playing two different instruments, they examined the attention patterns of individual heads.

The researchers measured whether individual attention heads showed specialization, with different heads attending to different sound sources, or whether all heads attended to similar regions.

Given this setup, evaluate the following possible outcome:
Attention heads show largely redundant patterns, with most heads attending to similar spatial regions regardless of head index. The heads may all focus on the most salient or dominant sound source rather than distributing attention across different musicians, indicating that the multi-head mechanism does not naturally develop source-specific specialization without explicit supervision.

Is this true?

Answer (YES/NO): NO